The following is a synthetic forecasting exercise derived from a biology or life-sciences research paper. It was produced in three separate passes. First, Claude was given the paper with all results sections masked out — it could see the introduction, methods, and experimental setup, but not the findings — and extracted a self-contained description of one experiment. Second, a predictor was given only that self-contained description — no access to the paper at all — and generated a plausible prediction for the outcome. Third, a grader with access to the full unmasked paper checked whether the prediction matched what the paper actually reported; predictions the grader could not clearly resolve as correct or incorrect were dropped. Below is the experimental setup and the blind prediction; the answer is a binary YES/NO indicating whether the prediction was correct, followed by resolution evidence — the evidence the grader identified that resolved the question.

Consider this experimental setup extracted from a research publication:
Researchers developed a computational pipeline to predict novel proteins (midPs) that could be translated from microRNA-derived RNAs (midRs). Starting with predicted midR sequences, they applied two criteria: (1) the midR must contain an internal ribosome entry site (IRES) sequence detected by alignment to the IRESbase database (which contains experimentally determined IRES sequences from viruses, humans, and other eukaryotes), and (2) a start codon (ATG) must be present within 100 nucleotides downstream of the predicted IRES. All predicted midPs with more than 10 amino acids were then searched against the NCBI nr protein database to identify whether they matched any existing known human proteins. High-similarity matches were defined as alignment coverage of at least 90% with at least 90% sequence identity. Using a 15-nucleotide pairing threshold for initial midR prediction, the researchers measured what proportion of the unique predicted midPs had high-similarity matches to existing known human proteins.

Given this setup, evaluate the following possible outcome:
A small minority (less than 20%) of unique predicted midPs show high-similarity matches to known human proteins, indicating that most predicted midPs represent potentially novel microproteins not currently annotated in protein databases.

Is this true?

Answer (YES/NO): YES